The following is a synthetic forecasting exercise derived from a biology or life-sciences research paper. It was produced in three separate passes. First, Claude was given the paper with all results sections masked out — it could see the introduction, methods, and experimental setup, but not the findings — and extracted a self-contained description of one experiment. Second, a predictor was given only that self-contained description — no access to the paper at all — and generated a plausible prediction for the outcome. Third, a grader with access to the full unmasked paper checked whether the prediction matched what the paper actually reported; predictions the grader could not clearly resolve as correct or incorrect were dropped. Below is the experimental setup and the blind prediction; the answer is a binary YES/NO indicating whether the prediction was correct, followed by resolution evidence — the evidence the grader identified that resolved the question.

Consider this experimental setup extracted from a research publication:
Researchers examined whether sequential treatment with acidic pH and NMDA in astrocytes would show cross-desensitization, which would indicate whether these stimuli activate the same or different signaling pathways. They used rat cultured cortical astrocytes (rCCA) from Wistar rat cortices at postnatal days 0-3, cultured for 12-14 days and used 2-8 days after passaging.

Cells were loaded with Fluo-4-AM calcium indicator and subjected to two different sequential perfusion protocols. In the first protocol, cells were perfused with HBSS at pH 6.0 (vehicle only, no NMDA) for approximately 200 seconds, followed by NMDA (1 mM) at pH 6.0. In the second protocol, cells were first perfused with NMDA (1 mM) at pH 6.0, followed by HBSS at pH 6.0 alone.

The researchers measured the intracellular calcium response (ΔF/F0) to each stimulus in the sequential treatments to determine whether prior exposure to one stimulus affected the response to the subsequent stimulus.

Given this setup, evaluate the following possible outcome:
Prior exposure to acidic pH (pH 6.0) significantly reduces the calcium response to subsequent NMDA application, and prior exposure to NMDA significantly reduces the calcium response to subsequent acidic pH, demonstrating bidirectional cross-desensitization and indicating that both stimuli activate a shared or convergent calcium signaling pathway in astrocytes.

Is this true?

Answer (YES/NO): NO